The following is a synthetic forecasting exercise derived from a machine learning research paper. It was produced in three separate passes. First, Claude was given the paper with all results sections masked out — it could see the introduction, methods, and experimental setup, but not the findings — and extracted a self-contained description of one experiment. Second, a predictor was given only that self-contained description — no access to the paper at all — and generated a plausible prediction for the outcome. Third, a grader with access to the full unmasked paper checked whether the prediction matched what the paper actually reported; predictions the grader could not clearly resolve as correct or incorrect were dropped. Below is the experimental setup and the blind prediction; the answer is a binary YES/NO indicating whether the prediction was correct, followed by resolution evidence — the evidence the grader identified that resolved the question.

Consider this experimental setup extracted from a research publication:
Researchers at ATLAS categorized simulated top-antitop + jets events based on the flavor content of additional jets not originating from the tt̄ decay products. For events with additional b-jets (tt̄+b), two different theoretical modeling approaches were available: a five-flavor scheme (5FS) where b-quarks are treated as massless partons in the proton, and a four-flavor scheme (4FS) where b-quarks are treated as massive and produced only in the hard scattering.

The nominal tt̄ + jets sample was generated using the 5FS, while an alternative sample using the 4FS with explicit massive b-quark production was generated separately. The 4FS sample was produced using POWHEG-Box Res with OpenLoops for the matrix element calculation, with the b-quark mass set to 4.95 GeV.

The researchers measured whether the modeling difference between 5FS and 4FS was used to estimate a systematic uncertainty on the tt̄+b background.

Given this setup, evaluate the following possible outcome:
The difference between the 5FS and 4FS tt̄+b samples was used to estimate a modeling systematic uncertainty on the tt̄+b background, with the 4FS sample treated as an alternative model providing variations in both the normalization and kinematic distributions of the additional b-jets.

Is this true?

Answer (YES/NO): YES